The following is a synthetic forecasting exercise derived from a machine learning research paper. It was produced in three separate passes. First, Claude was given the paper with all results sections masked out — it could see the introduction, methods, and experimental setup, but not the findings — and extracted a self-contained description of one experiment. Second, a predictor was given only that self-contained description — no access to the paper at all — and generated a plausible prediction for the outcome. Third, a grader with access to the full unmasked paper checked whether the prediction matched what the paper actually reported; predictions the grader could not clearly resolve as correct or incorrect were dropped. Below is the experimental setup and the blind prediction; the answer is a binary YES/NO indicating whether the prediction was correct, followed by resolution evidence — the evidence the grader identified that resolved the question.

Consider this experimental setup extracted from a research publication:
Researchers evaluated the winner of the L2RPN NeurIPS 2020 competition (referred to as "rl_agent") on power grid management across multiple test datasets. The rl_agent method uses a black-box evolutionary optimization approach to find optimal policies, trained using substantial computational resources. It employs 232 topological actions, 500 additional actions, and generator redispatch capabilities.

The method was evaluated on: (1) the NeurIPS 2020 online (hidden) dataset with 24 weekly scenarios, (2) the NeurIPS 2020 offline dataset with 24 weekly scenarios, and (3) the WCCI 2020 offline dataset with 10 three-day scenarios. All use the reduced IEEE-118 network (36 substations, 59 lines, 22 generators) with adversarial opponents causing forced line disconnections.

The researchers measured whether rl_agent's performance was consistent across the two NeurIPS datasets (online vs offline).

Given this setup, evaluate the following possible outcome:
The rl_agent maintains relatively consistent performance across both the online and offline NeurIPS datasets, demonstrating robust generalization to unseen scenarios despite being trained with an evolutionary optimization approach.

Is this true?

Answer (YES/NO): YES